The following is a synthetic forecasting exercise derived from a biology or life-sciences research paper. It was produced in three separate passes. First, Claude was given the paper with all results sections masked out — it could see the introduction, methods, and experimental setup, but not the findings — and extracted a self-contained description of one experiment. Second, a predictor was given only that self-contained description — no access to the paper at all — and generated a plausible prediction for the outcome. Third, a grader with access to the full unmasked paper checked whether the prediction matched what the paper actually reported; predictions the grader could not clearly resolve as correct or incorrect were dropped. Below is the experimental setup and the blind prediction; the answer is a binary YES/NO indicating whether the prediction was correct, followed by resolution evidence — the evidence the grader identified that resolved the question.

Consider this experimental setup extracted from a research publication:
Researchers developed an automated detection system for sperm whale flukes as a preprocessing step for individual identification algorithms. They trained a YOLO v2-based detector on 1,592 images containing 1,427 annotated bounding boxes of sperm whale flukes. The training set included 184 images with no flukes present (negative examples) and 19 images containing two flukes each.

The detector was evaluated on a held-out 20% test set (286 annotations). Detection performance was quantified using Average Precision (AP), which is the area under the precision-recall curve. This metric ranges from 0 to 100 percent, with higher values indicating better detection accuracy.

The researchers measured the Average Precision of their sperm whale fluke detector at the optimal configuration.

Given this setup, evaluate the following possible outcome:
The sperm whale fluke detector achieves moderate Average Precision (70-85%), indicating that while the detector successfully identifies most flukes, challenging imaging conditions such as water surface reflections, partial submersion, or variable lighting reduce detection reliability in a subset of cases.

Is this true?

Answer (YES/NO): NO